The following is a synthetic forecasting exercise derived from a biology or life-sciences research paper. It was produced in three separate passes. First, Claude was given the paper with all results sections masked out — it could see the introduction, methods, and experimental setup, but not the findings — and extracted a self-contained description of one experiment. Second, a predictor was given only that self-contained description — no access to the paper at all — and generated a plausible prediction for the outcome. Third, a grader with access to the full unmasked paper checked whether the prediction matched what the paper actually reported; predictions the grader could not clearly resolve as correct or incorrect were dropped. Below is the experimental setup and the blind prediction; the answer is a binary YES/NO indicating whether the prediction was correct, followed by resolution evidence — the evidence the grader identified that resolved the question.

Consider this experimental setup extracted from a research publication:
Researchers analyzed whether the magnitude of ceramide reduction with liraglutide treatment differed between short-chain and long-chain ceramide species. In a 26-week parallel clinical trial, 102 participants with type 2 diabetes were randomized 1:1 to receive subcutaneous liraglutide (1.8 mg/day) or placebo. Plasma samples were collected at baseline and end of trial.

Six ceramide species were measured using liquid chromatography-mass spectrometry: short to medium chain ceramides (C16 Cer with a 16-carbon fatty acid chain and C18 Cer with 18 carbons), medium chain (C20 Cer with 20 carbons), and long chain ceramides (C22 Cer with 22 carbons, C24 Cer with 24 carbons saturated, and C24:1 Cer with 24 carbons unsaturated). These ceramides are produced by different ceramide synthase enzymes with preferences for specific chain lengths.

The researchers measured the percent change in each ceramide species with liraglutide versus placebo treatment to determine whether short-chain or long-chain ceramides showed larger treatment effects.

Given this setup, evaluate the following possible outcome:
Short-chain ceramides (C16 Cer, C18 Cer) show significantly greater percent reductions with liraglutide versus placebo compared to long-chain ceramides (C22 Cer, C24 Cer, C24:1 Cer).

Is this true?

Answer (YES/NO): NO